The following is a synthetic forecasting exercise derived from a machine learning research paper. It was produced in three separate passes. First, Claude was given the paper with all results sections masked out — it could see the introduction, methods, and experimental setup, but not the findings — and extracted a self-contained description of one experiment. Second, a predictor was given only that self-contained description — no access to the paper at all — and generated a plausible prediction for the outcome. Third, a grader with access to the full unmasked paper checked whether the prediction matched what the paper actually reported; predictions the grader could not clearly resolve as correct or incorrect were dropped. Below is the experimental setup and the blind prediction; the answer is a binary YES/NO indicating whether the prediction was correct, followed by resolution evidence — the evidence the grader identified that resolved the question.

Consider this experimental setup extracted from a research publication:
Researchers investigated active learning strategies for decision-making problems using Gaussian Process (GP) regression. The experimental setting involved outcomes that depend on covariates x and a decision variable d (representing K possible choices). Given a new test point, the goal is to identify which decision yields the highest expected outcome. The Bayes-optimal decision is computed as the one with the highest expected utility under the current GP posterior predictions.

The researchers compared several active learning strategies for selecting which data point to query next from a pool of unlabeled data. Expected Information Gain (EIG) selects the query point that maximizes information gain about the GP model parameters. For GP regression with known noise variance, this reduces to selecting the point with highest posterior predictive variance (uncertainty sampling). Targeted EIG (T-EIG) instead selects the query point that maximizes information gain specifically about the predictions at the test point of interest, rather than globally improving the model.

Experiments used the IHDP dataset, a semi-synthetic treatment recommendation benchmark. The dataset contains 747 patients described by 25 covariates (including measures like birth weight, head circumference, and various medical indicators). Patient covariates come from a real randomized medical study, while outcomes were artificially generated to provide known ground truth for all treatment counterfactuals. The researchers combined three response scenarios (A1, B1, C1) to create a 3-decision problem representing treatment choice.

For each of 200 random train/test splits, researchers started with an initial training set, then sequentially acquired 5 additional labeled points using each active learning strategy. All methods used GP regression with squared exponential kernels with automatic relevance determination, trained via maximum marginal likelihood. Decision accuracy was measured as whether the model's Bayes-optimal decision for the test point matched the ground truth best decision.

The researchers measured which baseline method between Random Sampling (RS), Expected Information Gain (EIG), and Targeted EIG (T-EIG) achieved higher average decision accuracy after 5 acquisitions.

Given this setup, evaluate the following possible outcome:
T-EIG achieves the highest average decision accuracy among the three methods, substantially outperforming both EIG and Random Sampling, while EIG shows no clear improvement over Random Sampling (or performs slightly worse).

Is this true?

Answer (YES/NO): NO